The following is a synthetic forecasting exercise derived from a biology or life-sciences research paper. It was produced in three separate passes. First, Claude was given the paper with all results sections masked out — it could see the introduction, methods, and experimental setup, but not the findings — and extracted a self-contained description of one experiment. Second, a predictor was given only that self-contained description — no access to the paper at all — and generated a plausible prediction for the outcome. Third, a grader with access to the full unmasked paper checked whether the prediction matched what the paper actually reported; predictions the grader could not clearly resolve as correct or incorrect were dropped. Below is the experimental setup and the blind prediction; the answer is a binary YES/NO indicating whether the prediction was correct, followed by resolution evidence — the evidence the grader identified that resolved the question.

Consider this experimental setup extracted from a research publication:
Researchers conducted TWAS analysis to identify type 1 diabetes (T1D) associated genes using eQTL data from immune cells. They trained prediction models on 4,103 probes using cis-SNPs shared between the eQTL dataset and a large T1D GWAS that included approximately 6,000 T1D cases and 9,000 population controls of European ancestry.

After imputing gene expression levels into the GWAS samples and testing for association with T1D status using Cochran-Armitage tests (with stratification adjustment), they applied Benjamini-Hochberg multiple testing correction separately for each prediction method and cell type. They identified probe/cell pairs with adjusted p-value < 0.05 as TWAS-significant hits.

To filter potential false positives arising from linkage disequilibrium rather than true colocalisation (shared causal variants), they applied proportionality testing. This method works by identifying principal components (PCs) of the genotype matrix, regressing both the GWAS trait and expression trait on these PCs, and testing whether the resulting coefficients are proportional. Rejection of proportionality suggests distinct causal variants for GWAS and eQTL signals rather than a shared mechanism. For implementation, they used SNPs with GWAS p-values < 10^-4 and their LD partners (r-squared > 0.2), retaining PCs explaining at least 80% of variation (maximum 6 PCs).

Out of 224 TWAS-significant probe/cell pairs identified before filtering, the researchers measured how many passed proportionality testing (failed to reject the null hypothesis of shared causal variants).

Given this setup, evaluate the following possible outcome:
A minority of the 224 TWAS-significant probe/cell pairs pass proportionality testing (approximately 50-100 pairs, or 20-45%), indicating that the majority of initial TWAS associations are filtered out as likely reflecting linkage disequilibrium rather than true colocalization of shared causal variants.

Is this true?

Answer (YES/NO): NO